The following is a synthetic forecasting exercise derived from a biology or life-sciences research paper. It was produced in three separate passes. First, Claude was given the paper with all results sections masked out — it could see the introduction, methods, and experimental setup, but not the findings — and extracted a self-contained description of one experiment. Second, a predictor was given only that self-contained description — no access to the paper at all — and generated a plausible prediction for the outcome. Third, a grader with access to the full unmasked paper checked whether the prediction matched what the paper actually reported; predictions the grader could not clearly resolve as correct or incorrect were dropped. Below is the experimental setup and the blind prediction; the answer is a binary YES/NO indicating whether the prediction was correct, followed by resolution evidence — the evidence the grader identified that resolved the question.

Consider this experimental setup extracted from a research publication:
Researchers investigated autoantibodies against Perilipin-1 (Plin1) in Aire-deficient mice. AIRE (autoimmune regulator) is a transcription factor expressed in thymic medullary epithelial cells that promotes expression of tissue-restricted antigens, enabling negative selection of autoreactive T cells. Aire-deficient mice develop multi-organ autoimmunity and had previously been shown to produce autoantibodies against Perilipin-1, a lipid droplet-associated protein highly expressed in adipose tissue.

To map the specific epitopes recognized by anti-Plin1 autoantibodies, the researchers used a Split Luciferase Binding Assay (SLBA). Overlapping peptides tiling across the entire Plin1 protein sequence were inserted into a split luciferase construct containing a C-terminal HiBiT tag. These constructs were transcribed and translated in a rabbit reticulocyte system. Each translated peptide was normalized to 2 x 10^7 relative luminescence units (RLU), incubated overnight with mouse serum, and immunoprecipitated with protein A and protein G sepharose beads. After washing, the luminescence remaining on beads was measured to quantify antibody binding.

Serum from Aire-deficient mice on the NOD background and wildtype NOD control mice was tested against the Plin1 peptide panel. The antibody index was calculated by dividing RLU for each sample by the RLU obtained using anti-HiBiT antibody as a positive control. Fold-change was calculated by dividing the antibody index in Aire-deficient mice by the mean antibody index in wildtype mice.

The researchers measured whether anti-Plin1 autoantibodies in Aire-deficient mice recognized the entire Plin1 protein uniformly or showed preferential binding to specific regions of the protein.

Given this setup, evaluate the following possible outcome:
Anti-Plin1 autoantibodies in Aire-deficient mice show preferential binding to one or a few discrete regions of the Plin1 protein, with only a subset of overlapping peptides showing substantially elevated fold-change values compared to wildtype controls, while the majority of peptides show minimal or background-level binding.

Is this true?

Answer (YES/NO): YES